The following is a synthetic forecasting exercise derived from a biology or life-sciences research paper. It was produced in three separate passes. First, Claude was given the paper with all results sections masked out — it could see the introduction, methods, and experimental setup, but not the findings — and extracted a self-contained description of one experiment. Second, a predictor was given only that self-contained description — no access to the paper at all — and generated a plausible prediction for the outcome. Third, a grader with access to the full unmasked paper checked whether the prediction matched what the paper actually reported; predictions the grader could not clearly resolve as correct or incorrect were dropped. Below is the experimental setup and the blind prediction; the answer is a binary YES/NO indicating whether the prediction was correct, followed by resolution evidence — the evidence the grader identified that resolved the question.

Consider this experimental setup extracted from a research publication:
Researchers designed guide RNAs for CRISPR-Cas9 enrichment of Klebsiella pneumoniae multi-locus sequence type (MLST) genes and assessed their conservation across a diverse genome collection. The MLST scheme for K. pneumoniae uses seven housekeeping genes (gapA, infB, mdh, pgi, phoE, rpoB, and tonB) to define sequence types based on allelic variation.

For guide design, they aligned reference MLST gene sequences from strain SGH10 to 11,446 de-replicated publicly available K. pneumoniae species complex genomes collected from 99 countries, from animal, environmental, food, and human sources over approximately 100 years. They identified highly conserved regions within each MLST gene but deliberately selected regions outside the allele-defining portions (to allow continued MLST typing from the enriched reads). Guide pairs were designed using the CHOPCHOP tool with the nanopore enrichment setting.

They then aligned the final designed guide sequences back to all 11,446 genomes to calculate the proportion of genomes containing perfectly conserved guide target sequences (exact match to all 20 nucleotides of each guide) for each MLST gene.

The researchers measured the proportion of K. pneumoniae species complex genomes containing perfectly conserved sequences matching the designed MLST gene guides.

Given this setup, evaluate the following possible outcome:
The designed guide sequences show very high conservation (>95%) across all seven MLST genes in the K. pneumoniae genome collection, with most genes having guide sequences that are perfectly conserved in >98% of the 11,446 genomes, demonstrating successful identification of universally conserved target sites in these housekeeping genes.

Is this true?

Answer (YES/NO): YES